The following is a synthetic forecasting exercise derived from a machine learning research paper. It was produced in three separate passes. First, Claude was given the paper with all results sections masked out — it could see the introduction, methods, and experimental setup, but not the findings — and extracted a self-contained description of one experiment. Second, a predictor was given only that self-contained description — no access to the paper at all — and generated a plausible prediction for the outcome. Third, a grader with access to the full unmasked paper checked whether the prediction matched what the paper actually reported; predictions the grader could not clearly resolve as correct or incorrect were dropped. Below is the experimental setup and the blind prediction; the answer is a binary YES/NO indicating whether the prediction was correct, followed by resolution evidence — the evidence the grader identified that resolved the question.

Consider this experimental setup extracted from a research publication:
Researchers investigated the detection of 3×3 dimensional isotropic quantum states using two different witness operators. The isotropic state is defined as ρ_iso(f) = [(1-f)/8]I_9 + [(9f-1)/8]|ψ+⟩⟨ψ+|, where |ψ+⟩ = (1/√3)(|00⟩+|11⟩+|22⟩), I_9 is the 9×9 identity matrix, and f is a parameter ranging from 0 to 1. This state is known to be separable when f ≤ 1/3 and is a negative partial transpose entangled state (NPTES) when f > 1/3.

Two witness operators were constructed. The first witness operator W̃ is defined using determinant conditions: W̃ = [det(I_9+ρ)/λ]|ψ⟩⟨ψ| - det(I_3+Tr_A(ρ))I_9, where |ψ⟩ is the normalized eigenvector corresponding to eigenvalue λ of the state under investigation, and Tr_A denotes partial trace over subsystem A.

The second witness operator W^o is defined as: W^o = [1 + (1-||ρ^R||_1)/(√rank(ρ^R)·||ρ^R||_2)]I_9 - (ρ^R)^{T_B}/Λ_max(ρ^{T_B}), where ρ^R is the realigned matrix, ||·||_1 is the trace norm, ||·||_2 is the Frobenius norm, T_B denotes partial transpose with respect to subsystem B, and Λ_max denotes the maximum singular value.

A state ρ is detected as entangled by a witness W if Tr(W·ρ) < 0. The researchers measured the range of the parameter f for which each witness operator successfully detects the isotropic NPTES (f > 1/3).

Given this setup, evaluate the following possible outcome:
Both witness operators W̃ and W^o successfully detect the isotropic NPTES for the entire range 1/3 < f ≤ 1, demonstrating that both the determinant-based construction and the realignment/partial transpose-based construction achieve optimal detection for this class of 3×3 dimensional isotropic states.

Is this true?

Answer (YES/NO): NO